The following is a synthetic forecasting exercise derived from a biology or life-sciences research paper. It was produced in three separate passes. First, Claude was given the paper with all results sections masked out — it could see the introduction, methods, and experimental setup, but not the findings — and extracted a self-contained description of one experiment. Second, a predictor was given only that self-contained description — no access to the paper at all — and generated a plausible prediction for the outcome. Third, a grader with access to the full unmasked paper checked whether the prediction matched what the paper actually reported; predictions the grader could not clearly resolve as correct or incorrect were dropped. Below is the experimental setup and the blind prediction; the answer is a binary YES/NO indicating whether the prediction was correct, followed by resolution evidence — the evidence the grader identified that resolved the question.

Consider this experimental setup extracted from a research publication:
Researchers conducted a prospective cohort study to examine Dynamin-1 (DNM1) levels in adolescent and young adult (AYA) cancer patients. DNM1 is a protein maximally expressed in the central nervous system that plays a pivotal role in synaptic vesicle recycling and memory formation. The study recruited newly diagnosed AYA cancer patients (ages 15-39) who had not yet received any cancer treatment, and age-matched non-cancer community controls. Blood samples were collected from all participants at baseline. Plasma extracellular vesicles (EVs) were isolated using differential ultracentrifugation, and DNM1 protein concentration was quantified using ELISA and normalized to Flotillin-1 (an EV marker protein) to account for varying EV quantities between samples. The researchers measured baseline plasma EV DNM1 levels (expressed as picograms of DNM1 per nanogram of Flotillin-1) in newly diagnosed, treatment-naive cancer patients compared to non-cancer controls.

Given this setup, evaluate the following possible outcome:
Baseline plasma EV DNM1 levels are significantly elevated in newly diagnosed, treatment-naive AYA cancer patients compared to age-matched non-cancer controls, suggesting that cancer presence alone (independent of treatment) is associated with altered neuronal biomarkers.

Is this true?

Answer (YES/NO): NO